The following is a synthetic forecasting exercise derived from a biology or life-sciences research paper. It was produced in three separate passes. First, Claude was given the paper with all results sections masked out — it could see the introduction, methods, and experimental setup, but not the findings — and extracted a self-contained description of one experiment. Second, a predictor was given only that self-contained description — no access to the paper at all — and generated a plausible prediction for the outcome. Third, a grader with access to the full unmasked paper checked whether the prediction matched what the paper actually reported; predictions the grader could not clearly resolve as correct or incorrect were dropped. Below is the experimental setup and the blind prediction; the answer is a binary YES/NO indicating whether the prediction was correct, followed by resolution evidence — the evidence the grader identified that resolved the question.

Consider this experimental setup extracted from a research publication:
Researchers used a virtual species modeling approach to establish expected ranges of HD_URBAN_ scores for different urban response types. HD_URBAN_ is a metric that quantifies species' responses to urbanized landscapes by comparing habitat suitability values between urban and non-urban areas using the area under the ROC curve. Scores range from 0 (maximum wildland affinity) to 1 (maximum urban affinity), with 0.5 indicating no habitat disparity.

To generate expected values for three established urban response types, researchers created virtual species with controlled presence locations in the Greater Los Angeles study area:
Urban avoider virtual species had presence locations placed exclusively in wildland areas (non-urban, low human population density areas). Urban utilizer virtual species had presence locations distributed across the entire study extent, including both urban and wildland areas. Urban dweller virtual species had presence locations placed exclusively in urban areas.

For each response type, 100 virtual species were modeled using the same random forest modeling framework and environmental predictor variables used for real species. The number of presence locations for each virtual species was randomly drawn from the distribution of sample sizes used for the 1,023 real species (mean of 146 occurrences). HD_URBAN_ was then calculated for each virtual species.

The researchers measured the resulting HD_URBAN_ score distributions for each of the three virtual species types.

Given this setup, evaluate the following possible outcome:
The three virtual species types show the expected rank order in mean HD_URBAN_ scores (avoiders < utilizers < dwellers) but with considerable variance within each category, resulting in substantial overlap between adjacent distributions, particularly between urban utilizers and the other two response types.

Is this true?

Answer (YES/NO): NO